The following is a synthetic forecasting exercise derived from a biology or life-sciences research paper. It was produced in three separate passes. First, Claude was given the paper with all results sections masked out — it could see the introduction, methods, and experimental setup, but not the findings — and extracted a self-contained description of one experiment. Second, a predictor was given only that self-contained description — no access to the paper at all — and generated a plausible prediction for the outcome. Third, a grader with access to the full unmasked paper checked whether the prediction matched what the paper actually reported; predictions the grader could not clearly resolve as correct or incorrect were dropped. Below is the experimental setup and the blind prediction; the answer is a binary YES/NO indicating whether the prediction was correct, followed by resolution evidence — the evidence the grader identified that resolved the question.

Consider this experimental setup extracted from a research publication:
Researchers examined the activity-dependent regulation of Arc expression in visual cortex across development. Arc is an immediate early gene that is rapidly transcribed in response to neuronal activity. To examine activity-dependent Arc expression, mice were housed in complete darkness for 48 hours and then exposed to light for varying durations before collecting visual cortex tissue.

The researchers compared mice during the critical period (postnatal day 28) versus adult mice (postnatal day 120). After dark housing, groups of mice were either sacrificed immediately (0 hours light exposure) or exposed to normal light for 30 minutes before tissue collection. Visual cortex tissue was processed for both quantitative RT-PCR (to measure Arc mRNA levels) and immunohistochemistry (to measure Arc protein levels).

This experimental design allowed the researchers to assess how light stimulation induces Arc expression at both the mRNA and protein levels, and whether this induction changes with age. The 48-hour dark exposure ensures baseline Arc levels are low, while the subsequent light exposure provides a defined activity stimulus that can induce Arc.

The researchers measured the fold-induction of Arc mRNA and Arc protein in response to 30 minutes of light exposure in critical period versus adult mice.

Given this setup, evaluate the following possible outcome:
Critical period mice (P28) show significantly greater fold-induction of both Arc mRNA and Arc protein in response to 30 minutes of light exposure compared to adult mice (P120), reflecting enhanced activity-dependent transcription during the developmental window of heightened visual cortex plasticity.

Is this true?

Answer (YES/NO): NO